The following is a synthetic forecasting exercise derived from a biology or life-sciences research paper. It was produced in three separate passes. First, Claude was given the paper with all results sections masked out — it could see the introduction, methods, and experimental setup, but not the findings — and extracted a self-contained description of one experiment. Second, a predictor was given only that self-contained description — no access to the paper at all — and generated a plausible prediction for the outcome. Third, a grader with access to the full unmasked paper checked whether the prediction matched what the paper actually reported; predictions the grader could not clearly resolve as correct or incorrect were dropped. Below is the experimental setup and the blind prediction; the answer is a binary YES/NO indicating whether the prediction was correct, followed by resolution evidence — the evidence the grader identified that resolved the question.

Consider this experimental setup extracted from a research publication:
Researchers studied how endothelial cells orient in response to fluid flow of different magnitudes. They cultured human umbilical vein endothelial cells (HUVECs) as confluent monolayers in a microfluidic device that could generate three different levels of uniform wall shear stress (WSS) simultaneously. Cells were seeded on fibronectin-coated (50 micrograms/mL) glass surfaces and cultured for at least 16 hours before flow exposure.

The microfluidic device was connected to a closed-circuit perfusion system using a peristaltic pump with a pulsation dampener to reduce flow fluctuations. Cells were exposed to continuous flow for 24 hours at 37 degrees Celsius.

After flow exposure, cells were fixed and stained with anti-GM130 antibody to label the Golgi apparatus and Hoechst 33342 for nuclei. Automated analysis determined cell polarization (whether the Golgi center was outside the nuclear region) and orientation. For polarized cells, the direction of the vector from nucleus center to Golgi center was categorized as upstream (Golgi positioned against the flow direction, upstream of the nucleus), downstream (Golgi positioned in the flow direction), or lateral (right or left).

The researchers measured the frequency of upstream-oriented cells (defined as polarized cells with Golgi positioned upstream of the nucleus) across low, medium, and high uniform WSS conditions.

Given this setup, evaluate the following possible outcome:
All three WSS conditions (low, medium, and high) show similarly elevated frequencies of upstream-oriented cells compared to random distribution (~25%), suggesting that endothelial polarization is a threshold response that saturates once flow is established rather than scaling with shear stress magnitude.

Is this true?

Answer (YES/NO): NO